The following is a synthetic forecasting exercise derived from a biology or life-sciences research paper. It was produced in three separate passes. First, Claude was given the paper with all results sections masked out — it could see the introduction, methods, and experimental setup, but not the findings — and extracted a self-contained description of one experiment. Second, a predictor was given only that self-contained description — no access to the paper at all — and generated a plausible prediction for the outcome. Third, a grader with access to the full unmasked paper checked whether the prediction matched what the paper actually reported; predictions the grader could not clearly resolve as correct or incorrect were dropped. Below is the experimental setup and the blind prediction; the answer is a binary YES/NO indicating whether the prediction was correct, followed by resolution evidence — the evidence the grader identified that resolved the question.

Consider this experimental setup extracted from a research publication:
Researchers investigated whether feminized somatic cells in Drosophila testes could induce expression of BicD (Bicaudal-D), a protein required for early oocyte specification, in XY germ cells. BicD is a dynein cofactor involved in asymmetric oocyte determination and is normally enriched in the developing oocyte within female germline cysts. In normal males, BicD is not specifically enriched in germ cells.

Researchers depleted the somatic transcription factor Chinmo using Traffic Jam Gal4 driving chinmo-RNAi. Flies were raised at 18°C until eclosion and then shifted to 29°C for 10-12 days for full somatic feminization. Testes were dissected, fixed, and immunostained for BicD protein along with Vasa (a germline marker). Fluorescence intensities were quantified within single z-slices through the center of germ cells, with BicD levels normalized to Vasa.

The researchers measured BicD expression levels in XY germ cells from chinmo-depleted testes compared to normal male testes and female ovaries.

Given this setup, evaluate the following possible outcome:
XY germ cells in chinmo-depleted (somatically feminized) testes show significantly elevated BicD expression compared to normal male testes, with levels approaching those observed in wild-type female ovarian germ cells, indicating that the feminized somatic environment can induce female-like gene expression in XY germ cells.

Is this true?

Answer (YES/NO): NO